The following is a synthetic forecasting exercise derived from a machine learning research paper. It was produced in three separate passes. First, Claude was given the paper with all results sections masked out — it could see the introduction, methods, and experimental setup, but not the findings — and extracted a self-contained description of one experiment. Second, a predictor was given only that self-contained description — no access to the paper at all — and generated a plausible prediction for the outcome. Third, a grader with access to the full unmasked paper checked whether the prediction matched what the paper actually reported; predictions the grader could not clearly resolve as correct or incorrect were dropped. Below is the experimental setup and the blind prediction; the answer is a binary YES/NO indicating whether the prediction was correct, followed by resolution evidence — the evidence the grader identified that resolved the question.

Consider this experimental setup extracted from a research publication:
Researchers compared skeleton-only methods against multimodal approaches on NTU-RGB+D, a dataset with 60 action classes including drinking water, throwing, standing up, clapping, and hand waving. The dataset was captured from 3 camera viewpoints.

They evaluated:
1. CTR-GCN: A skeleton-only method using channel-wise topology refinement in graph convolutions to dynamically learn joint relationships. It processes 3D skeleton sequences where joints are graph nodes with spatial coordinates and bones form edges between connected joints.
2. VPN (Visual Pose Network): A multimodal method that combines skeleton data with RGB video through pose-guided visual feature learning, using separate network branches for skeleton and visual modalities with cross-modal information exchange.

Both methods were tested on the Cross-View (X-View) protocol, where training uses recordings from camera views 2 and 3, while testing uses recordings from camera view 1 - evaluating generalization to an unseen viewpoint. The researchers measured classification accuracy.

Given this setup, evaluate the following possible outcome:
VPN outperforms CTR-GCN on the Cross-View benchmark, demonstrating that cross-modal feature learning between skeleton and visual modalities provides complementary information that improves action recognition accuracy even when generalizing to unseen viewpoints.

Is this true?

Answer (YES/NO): NO